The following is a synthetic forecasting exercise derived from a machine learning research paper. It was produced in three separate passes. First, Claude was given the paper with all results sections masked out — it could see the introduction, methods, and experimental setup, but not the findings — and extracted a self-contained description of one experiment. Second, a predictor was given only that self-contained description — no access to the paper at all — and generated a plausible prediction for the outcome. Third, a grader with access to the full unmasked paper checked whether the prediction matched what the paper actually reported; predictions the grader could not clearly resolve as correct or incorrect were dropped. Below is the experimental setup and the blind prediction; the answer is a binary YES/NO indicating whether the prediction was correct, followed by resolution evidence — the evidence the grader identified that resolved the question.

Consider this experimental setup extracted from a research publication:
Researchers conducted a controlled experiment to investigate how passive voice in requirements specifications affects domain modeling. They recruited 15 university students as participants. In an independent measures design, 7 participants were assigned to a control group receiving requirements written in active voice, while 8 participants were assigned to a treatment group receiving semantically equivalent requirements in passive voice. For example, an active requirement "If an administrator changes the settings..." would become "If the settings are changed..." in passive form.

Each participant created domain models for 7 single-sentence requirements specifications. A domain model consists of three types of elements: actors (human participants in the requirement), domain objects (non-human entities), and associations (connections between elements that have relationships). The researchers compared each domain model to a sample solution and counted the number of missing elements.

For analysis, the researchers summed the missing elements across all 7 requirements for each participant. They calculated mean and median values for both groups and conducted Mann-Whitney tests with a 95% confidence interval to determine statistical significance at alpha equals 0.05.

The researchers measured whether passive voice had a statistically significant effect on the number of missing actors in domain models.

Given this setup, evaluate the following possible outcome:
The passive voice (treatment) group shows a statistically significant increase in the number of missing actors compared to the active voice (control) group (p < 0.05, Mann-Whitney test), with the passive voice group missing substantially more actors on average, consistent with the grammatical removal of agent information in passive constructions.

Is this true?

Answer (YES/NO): NO